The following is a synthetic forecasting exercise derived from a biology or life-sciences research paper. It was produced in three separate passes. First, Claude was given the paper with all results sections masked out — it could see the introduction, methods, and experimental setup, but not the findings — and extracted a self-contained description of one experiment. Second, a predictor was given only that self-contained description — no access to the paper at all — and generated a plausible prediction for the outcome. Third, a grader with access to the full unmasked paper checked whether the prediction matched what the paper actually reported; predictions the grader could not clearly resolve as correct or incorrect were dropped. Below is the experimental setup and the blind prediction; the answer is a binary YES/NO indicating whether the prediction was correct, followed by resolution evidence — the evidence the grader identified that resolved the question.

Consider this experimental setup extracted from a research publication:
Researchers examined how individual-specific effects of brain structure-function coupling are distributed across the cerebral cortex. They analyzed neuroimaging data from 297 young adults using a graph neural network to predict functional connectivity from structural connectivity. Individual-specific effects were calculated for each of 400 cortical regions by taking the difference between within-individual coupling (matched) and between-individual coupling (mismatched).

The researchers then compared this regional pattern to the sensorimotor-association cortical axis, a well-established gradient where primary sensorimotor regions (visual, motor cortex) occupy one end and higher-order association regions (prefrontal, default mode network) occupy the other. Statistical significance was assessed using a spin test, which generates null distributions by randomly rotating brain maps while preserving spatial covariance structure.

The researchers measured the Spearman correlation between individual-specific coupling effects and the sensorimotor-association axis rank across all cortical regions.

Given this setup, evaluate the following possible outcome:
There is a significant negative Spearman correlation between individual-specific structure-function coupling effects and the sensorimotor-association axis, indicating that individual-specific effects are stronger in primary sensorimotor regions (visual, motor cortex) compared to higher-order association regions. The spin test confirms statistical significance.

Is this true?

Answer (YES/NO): NO